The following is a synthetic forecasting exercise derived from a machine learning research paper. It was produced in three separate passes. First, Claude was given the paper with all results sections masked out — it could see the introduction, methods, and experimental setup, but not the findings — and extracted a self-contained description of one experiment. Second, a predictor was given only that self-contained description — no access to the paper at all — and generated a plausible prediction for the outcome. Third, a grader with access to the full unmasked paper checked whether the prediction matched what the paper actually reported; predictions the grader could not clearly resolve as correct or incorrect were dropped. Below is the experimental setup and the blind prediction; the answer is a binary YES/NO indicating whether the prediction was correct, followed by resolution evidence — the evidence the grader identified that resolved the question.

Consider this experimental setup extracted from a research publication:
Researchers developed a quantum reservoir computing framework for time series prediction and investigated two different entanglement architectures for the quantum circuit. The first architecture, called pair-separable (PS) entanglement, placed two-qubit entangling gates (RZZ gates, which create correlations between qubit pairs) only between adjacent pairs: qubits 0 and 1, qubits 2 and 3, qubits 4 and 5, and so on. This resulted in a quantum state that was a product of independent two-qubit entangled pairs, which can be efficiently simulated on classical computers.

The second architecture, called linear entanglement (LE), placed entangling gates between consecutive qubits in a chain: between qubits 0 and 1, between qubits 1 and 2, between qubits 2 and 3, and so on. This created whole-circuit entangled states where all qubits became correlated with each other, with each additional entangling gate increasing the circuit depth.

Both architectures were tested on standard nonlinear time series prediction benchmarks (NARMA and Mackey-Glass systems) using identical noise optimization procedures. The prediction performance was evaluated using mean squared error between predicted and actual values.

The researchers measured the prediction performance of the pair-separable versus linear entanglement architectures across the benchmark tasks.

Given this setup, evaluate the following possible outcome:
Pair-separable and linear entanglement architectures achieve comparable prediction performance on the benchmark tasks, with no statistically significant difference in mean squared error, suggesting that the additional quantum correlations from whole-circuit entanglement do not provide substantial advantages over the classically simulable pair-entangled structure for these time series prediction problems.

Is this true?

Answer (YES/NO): NO